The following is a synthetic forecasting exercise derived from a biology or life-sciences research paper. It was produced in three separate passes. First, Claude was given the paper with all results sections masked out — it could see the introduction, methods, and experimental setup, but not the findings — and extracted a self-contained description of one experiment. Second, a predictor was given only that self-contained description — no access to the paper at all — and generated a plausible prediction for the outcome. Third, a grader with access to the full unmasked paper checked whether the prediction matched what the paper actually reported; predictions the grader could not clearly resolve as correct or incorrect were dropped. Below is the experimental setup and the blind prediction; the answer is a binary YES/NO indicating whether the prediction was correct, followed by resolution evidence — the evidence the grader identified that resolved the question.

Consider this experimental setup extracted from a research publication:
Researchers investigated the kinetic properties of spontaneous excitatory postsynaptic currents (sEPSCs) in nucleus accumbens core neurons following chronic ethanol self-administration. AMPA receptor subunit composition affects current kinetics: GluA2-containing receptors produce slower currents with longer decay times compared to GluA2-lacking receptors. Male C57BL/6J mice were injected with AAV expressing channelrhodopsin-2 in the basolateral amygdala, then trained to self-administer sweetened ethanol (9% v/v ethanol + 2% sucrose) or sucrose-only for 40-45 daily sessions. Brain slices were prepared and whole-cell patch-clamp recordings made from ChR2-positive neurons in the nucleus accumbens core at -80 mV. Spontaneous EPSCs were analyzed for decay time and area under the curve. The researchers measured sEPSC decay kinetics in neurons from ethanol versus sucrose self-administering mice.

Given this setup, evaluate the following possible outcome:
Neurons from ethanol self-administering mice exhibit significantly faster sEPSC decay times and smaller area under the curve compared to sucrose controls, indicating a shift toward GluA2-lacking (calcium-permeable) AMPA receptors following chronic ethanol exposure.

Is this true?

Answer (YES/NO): NO